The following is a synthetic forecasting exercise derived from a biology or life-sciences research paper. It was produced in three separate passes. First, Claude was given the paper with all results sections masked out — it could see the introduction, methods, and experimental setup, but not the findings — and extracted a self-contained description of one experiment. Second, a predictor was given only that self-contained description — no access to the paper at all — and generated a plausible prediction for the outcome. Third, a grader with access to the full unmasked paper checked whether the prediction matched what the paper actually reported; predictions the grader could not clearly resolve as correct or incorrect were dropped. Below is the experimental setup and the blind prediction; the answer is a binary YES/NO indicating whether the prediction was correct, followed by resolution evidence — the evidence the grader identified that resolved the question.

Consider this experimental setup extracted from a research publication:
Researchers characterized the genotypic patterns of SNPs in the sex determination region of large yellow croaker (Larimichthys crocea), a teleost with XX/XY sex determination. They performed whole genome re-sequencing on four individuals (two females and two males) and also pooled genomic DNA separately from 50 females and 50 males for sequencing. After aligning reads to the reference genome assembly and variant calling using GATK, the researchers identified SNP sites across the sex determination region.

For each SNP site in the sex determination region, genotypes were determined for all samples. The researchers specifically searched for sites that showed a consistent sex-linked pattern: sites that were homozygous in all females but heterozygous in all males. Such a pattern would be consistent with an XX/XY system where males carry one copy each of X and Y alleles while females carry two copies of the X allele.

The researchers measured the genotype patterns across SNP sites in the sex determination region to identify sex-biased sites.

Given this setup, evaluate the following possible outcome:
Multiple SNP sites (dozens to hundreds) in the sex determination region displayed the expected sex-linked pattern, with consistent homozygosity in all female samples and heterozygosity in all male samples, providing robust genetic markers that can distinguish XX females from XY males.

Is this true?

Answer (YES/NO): YES